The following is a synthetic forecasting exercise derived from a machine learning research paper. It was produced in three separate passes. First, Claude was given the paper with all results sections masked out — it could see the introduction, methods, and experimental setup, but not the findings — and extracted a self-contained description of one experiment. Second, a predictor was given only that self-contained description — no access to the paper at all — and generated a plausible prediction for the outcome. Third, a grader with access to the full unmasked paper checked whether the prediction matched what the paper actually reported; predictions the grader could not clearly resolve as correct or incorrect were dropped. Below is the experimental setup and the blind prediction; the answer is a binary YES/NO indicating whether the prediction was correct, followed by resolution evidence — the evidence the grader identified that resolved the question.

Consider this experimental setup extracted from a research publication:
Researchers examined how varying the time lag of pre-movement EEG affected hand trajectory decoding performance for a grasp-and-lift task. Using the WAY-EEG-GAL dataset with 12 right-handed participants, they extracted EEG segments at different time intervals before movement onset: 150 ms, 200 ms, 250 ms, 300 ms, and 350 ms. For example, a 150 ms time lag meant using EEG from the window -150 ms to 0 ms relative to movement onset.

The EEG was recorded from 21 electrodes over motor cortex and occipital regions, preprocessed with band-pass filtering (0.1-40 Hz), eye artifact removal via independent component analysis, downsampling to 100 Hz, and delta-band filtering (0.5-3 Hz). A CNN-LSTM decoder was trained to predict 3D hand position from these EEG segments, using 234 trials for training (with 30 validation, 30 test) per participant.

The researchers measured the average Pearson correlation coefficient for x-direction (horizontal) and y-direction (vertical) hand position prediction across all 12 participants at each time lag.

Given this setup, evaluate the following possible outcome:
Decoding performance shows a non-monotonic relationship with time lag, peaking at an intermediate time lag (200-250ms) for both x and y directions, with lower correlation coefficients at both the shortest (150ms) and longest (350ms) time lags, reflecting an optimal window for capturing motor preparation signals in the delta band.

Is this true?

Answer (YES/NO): YES